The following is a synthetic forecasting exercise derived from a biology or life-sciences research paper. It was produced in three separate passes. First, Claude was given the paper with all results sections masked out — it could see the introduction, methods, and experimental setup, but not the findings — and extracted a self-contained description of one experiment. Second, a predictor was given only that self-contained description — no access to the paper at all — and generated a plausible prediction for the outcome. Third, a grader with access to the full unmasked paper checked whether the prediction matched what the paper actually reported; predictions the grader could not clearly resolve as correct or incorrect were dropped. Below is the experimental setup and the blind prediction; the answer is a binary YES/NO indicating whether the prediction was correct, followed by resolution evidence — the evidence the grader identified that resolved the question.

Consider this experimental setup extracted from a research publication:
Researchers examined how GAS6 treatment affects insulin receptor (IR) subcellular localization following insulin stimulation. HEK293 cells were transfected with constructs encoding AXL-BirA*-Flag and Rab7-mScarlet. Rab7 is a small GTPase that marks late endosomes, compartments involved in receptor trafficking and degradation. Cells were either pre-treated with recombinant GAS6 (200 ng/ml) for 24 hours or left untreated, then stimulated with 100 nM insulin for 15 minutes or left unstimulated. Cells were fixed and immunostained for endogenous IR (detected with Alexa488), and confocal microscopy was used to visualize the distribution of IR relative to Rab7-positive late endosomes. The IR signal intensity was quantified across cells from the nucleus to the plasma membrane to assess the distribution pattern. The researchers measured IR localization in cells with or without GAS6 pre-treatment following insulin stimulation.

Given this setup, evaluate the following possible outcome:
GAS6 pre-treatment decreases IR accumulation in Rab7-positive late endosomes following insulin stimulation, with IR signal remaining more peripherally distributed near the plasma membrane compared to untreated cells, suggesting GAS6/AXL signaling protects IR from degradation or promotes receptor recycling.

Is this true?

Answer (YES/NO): NO